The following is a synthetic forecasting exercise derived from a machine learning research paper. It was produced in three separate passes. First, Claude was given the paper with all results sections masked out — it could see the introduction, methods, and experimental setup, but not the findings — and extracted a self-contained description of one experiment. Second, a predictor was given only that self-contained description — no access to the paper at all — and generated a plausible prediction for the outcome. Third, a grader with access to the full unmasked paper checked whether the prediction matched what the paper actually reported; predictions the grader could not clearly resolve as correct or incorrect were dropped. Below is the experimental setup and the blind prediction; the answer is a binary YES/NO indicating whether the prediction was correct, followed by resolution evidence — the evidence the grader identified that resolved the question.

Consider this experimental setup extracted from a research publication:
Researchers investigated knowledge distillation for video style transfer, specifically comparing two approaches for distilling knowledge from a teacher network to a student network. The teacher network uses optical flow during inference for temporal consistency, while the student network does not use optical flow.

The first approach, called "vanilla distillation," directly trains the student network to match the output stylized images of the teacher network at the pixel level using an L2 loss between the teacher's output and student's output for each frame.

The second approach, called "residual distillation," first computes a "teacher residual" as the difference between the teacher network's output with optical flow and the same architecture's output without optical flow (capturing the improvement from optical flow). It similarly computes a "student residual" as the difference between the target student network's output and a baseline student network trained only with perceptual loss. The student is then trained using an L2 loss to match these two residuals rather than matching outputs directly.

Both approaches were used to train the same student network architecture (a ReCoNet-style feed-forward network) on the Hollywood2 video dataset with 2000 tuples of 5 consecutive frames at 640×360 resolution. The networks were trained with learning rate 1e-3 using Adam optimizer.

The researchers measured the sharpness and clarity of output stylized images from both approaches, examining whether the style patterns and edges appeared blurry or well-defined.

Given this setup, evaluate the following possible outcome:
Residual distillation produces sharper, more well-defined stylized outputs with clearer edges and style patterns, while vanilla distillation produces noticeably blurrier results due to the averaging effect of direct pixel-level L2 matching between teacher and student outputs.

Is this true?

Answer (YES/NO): YES